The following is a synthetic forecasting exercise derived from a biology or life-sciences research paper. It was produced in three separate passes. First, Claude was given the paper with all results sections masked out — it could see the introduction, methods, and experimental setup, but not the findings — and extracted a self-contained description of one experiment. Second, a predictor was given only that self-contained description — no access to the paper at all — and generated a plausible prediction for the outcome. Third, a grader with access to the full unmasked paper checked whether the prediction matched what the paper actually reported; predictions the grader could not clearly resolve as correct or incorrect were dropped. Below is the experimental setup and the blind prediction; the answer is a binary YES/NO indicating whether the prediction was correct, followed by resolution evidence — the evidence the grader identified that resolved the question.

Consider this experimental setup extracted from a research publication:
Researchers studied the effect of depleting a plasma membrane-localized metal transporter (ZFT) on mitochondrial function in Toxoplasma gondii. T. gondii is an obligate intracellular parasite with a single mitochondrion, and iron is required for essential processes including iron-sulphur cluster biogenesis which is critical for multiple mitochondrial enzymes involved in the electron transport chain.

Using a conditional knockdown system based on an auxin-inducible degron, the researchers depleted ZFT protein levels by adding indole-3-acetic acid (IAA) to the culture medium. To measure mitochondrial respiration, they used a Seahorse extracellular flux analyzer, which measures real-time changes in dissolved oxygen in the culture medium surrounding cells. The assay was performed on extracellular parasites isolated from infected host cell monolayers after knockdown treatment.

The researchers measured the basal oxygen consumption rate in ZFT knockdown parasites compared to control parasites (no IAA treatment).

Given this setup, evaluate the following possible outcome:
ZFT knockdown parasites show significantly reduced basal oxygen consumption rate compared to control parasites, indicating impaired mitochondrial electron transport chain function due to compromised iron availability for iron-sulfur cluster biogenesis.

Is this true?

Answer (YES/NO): YES